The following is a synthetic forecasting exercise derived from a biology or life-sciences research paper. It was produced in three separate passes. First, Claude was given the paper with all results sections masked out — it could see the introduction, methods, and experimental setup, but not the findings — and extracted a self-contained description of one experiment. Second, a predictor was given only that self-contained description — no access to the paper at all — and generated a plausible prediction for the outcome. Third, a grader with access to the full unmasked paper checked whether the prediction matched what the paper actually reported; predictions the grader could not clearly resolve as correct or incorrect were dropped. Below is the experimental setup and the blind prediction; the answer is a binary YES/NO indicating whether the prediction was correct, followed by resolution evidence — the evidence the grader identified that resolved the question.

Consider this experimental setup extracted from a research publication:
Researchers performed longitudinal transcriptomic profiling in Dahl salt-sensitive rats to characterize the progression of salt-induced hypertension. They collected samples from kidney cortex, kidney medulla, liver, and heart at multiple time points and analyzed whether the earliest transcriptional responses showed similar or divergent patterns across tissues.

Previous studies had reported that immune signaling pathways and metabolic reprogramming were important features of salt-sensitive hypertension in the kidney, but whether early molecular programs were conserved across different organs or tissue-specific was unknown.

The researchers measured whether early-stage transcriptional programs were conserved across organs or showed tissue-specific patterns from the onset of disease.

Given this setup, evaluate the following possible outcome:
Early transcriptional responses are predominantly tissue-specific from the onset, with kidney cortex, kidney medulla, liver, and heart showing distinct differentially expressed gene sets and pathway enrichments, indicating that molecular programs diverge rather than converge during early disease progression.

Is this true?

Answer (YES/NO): NO